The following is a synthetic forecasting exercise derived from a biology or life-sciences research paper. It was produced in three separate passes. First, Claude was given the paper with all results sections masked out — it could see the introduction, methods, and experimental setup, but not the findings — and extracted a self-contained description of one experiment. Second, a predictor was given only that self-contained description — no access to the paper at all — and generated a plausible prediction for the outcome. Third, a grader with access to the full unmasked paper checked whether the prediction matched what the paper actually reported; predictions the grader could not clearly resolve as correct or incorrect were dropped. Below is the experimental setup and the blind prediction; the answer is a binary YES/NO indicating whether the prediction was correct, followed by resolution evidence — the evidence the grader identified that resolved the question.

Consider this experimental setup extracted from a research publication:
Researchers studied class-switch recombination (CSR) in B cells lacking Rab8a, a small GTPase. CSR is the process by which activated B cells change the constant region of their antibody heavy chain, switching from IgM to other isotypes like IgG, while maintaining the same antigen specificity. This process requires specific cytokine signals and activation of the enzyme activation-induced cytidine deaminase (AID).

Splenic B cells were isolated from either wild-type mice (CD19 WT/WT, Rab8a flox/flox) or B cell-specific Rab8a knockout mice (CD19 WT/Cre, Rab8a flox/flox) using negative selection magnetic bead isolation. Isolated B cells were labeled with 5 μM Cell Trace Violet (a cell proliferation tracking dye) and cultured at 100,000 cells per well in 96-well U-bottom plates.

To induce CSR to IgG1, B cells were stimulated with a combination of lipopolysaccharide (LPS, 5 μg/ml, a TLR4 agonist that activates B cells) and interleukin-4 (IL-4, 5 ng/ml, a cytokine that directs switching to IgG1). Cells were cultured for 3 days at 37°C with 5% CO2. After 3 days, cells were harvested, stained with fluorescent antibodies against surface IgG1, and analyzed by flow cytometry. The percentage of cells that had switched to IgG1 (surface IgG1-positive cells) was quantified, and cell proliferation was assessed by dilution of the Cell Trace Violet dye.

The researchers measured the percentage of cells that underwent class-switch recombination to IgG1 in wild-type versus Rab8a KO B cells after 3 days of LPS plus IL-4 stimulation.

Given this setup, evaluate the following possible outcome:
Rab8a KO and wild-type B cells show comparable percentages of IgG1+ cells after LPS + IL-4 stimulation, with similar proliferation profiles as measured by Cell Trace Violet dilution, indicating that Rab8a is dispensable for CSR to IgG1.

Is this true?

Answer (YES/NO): NO